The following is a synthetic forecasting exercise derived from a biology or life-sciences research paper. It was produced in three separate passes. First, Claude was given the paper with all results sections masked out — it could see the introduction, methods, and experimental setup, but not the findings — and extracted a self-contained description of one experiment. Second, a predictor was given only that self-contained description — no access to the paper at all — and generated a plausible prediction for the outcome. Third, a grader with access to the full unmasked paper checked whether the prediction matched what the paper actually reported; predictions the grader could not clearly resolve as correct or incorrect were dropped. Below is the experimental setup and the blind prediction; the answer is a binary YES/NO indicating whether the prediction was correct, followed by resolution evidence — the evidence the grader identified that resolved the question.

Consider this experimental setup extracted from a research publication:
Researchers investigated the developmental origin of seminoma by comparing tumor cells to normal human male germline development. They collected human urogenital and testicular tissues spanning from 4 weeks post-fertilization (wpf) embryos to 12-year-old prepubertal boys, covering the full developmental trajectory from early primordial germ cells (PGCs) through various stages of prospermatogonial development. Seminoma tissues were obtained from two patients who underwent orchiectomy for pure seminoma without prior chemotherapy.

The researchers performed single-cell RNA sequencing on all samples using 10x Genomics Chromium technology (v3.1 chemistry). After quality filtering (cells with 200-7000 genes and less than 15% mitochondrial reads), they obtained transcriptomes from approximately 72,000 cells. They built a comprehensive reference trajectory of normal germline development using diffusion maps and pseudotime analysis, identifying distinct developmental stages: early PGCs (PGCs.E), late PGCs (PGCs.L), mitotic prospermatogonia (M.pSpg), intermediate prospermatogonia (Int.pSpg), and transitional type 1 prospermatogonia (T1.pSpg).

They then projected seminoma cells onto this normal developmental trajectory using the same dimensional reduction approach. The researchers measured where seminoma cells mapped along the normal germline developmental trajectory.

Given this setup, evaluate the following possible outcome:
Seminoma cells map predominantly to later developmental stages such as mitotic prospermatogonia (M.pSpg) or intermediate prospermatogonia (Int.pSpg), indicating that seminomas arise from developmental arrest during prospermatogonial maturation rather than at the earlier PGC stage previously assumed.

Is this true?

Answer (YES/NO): NO